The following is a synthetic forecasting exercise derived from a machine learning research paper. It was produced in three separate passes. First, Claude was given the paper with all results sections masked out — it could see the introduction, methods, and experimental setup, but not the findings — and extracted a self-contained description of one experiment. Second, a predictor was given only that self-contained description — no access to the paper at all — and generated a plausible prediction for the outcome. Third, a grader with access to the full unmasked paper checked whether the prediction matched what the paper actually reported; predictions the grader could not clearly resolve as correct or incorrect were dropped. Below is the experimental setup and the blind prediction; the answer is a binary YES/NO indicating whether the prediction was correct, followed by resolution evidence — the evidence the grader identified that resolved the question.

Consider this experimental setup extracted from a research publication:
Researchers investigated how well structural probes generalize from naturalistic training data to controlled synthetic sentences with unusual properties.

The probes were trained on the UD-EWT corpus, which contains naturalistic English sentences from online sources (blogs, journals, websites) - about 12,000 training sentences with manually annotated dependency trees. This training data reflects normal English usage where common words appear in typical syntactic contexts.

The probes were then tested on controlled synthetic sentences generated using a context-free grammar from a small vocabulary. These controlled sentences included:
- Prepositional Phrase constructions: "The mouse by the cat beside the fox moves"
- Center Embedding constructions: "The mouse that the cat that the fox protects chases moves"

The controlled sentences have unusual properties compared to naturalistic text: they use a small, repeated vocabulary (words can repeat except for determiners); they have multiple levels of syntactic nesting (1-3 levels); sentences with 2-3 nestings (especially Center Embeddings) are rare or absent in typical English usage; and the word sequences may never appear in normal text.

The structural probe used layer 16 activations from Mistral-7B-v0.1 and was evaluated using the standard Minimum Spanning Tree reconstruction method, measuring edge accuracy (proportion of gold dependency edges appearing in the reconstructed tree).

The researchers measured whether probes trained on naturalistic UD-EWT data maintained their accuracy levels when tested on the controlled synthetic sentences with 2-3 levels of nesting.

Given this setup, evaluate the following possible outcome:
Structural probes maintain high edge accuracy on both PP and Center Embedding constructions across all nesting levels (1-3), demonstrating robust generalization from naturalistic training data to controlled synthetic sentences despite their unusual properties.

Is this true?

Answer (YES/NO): NO